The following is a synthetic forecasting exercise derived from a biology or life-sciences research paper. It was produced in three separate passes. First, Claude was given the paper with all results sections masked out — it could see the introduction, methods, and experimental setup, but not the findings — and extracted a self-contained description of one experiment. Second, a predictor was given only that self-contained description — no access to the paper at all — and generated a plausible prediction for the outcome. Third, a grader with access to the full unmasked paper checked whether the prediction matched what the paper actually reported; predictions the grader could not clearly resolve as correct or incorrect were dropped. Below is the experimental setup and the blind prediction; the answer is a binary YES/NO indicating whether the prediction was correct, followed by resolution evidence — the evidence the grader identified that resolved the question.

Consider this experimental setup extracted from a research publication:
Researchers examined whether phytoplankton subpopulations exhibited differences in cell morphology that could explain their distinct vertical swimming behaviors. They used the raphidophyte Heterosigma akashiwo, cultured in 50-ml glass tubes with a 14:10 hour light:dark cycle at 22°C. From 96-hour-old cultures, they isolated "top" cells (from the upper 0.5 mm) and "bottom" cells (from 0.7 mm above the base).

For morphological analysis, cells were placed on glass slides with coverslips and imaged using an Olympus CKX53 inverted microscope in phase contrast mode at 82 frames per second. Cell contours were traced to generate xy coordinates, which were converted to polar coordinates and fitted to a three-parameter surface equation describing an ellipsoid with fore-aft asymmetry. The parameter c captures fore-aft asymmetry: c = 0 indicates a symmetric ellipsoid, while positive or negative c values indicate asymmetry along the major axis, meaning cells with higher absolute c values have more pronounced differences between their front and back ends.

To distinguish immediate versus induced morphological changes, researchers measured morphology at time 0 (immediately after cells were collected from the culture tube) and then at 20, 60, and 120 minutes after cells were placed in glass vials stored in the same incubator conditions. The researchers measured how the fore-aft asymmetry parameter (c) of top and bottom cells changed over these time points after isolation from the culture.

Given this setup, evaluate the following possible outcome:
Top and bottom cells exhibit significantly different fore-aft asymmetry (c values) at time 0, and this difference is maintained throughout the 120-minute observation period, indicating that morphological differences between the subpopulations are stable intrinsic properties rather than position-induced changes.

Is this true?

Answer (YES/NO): NO